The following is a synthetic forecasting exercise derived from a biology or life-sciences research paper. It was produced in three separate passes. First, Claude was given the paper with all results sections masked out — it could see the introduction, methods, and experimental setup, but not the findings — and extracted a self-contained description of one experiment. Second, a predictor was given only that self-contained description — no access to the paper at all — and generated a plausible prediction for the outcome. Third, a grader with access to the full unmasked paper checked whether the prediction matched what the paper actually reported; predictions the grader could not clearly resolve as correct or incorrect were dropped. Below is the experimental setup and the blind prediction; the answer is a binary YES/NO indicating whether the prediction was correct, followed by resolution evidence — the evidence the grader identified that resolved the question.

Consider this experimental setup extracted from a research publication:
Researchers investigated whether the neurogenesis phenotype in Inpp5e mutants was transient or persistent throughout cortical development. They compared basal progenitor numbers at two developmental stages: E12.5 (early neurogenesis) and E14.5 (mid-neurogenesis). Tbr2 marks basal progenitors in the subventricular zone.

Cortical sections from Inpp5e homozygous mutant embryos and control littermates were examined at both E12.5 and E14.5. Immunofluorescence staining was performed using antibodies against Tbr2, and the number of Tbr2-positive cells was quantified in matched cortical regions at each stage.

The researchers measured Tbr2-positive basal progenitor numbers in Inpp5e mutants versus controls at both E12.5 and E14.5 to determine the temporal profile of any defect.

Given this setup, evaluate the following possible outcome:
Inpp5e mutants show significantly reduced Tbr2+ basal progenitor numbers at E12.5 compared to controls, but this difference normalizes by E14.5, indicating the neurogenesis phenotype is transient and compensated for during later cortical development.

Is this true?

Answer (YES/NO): YES